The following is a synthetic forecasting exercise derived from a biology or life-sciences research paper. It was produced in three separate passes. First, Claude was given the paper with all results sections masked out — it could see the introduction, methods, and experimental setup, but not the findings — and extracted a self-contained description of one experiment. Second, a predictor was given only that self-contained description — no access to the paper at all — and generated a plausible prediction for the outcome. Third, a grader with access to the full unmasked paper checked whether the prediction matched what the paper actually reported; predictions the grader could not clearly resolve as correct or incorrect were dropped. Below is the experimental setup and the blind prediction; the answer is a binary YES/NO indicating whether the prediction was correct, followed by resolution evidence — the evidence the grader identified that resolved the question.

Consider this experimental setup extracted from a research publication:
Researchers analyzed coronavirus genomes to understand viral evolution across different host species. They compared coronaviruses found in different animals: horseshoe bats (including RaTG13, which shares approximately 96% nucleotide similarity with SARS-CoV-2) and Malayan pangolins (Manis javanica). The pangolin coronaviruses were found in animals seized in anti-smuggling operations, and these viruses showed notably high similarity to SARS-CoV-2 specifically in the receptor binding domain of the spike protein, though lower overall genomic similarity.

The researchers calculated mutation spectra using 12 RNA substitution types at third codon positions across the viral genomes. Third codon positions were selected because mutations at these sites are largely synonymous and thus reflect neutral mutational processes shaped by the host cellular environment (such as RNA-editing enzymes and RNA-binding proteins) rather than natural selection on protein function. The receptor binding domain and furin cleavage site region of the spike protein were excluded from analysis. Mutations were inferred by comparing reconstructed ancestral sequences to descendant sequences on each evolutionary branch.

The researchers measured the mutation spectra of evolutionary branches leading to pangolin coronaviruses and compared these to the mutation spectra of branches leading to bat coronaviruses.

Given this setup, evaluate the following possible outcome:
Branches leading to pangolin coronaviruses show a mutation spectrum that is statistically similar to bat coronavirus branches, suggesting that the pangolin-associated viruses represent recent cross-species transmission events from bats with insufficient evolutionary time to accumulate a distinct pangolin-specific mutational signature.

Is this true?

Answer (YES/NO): NO